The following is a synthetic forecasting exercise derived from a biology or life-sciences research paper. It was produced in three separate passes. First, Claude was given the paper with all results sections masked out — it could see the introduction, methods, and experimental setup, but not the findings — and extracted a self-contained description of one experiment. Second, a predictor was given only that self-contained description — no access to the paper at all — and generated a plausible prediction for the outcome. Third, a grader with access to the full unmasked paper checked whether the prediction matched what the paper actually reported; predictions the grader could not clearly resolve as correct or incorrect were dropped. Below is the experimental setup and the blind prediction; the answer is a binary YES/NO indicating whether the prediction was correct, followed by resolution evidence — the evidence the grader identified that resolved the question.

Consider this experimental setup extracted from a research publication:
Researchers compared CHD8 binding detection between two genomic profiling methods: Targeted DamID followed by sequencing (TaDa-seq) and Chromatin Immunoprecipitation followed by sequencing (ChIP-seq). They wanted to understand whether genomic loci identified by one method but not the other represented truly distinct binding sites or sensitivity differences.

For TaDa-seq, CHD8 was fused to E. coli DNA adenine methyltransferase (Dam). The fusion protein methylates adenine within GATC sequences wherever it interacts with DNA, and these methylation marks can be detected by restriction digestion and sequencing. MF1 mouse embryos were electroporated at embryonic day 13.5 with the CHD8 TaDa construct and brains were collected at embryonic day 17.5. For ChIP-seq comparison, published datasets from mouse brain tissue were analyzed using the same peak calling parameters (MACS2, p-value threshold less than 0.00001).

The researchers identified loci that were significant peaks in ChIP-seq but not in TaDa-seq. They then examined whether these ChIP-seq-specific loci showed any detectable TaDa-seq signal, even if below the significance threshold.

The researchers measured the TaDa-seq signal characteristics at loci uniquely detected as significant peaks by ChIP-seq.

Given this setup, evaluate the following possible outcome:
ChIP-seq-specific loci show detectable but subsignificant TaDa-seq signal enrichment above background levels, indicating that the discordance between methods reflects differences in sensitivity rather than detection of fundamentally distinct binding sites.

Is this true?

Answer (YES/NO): YES